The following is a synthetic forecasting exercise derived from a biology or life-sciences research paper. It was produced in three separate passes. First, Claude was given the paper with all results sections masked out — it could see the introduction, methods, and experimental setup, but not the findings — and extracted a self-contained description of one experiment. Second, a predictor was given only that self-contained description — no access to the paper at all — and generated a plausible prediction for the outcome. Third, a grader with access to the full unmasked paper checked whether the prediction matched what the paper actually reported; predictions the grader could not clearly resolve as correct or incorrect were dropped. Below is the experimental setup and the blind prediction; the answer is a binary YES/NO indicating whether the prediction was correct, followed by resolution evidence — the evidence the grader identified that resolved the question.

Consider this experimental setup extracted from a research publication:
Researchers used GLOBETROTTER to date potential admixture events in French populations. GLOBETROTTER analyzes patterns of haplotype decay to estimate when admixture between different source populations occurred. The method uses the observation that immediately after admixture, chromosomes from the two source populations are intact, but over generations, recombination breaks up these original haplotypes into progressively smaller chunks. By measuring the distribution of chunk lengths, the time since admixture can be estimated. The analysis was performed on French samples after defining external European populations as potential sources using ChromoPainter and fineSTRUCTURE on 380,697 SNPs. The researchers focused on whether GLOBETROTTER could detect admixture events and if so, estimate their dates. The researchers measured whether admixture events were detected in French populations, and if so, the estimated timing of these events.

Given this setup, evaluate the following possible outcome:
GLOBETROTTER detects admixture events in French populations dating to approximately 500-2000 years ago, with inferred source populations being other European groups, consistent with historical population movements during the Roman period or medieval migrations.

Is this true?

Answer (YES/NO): YES